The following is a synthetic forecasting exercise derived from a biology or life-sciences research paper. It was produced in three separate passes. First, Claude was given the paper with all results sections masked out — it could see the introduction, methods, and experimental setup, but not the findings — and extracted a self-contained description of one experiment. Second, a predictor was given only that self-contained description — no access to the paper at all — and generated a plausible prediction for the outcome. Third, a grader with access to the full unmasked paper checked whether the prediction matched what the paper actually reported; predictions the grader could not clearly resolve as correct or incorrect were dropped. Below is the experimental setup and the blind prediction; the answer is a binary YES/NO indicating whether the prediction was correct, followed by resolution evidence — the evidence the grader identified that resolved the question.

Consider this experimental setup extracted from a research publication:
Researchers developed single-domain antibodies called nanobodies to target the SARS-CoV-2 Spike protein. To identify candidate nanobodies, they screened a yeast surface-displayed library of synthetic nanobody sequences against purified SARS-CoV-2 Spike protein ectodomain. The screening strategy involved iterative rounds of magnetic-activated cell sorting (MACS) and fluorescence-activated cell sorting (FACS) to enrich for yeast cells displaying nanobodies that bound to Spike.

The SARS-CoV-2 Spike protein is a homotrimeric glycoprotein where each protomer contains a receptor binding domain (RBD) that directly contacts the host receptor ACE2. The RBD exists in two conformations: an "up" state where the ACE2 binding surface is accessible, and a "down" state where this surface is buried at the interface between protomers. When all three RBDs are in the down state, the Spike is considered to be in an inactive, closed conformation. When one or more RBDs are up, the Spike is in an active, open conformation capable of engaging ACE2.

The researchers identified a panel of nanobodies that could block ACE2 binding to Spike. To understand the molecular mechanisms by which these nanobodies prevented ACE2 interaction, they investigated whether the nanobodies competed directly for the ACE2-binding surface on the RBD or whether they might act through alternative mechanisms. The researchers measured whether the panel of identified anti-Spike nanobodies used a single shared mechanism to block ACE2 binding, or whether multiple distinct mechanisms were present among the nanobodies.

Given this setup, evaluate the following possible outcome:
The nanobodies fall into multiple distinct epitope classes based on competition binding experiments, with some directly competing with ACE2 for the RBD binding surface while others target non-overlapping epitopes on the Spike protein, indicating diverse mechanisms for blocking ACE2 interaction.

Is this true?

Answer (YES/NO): YES